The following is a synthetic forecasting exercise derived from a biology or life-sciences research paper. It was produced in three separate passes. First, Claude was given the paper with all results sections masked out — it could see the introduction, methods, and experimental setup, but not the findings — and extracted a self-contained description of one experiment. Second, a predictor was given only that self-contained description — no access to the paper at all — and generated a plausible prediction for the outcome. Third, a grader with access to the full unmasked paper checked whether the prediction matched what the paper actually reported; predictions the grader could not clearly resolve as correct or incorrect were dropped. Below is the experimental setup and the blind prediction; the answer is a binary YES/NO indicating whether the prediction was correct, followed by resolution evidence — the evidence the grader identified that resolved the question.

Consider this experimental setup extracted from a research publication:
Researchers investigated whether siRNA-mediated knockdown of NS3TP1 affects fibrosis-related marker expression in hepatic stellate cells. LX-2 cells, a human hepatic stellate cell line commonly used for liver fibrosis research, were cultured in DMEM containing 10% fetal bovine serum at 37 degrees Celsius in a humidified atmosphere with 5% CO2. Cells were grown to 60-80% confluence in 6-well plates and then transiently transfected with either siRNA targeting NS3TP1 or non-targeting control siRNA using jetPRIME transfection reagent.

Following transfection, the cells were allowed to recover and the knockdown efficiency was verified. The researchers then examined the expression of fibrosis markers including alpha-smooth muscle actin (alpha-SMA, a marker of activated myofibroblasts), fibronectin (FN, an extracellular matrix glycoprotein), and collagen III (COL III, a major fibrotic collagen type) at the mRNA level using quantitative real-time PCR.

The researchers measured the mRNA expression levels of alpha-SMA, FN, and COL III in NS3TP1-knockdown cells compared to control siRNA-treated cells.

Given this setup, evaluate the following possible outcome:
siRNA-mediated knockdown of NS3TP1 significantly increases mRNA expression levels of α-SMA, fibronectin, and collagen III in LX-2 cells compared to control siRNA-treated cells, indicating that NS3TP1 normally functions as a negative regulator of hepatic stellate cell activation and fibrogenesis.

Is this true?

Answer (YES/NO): YES